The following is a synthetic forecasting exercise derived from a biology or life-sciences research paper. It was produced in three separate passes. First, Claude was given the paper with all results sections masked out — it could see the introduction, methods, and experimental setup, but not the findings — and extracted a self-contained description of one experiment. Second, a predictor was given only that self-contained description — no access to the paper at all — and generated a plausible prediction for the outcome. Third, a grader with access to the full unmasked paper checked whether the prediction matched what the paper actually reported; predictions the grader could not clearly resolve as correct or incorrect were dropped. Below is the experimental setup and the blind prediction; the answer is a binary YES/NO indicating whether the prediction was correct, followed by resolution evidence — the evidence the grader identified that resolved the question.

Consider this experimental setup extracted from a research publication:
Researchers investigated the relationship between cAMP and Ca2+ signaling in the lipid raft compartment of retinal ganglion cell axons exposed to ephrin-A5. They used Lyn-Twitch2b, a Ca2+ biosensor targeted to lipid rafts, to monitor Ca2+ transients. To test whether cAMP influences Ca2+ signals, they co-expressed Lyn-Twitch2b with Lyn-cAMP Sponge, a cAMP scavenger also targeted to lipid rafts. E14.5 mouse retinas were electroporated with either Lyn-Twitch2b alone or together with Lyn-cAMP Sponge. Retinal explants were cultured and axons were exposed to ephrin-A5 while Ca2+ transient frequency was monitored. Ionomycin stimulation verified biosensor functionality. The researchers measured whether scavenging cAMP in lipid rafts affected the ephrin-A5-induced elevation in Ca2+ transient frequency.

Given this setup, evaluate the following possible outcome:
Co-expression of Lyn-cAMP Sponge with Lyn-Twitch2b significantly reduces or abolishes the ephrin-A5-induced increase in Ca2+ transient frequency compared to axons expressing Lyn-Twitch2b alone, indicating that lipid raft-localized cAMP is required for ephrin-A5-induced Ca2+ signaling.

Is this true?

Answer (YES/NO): YES